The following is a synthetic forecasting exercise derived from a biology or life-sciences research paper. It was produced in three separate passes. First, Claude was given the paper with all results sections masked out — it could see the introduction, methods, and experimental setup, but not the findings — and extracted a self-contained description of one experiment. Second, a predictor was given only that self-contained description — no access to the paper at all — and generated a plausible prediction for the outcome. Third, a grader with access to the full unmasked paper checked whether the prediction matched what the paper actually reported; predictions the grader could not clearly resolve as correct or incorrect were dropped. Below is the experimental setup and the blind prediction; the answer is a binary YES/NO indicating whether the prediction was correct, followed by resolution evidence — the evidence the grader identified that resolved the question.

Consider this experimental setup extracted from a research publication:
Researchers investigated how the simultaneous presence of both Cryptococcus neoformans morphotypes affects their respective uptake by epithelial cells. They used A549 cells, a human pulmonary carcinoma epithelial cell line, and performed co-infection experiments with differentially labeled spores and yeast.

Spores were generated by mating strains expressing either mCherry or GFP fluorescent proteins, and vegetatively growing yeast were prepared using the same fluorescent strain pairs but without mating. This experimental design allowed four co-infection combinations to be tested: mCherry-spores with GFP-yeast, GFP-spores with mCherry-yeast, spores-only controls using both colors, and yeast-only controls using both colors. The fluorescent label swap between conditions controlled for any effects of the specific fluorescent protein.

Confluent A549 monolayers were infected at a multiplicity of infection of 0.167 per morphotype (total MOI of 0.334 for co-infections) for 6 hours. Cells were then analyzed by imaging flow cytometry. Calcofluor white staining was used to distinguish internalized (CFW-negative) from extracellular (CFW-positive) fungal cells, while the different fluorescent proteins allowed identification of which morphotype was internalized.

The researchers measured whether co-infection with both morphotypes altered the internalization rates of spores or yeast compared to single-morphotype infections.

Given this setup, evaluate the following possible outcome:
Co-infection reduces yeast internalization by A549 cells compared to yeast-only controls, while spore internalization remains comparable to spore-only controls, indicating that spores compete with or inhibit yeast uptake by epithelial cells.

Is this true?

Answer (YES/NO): NO